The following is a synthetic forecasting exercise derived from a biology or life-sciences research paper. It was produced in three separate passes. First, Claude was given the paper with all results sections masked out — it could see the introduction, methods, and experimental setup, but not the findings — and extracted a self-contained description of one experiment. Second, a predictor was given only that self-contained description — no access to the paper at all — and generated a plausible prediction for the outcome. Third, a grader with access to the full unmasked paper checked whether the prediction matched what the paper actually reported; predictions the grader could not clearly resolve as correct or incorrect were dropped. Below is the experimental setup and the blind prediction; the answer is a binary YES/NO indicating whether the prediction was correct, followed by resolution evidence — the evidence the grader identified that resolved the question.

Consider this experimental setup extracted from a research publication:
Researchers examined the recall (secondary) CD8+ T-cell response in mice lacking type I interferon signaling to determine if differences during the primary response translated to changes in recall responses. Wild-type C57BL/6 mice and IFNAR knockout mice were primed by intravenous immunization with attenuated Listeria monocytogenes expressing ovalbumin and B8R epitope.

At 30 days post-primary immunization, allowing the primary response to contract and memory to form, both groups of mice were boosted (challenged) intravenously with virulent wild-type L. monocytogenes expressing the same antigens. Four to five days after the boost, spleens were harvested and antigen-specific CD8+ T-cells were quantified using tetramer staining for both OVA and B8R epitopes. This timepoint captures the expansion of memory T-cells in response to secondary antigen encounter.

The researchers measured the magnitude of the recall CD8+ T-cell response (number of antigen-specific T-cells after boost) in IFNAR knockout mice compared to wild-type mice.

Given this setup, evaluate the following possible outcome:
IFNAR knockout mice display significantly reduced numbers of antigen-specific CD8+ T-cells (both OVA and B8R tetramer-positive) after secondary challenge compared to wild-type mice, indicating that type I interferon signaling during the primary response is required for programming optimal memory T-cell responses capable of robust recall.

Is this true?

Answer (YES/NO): NO